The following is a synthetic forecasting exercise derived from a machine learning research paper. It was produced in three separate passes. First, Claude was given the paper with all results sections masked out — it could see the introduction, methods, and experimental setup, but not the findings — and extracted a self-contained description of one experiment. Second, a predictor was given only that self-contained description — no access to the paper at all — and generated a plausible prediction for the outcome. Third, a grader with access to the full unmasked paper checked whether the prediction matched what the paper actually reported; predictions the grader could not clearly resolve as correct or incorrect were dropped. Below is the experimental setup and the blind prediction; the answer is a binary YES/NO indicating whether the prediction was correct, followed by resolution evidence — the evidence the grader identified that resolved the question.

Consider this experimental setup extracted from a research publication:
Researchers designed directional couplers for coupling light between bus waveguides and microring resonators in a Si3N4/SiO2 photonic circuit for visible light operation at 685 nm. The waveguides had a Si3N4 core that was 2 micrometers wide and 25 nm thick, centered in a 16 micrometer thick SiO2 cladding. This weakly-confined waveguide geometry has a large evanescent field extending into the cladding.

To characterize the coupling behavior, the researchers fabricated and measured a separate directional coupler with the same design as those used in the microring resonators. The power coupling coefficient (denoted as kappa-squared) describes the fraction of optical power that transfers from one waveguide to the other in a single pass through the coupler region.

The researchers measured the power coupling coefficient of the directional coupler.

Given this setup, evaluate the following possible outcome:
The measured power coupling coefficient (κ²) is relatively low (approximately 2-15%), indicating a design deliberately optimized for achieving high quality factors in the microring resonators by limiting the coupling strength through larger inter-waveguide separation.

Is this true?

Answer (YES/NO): YES